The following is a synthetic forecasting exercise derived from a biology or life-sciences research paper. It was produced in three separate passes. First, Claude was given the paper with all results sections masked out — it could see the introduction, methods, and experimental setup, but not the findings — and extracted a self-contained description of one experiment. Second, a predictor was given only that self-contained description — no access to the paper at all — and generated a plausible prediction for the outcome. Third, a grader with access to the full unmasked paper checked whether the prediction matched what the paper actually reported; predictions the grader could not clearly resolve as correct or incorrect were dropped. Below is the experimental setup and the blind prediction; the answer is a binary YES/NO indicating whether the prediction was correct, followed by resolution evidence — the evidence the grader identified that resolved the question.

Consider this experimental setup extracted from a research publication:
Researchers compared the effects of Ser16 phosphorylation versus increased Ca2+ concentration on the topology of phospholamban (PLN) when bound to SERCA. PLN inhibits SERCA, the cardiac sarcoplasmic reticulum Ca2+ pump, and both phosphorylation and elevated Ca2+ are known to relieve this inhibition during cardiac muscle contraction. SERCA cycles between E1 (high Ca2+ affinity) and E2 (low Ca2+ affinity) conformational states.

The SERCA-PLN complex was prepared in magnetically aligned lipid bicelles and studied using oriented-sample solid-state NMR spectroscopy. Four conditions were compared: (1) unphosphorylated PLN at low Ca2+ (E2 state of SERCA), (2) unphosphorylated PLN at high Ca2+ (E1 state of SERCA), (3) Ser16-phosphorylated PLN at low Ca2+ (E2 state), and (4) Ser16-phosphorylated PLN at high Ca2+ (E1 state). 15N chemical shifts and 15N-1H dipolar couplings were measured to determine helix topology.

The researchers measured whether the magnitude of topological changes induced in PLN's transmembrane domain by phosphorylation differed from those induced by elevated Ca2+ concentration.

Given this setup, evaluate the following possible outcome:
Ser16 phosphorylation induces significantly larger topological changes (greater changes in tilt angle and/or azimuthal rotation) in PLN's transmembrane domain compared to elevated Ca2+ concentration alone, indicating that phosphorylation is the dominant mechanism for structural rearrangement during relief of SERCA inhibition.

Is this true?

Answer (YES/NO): YES